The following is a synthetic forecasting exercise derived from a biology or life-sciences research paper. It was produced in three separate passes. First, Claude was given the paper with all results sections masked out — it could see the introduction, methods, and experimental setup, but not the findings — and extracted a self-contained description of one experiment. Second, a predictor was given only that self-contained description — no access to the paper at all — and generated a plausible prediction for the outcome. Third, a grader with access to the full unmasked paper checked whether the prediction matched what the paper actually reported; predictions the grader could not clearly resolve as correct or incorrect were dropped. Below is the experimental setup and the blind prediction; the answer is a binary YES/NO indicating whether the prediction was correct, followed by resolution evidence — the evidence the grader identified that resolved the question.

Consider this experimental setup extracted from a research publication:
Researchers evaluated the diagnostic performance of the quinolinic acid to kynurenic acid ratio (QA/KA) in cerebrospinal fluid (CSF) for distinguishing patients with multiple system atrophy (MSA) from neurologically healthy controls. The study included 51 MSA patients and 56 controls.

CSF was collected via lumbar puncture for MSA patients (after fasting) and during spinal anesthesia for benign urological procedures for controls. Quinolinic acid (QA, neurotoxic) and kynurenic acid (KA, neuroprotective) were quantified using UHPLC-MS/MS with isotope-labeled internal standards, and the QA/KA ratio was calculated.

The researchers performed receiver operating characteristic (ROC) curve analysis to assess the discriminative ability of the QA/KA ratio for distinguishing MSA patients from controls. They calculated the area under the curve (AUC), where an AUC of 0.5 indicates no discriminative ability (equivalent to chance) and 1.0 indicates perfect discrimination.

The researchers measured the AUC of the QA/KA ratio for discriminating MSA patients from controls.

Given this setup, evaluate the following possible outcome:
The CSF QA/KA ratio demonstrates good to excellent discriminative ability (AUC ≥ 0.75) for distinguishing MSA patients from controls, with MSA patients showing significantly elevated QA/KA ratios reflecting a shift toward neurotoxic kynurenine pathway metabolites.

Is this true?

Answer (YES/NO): YES